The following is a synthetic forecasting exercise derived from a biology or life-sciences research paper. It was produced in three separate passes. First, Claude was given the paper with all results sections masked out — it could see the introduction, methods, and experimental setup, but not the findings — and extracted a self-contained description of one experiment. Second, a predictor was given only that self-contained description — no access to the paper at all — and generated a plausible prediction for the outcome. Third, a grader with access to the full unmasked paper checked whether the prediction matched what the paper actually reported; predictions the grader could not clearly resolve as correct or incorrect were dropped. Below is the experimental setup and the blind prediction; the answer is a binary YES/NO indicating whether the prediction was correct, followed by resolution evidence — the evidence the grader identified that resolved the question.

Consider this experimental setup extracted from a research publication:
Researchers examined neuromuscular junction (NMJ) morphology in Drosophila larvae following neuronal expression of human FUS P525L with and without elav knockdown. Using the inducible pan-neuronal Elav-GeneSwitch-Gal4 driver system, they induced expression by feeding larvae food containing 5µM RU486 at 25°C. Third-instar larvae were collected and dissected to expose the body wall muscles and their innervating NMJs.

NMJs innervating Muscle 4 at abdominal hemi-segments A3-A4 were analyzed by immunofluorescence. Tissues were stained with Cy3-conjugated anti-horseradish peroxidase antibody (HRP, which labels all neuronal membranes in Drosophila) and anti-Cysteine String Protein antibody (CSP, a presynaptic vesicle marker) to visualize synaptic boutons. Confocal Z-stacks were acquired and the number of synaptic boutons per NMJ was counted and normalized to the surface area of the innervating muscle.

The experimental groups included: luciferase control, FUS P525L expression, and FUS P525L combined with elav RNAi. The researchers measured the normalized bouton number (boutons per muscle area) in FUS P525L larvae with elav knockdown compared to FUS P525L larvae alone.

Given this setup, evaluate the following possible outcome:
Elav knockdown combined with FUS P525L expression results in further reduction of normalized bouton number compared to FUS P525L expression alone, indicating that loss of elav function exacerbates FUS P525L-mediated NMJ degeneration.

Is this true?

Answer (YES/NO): NO